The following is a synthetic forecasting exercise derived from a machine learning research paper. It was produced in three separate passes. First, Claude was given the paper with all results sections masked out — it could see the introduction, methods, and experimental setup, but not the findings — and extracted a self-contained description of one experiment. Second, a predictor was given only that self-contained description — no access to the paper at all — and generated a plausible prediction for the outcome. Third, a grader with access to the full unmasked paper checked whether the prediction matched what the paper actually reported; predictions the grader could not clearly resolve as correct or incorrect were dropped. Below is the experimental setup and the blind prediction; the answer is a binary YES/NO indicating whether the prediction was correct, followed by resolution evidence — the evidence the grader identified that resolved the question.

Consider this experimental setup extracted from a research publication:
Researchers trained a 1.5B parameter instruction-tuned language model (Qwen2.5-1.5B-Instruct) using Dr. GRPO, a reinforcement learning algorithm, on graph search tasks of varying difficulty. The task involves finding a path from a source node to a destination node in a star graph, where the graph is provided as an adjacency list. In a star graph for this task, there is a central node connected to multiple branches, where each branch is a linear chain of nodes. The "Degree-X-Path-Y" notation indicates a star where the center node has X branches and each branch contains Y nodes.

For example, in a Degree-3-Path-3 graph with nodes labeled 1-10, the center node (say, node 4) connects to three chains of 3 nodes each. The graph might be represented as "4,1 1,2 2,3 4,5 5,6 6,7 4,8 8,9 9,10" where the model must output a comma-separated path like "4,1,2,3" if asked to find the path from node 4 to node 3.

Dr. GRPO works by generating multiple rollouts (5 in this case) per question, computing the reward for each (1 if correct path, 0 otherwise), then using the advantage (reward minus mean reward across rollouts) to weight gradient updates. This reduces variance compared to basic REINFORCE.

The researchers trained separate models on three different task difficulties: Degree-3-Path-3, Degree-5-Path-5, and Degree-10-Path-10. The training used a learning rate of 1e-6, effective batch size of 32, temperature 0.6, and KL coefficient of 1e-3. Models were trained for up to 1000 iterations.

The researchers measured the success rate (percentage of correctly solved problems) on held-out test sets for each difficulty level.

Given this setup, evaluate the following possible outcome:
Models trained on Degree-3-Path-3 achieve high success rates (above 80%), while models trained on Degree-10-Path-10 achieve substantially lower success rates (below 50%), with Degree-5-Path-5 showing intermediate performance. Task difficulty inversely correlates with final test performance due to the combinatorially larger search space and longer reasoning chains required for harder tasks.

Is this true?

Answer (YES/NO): NO